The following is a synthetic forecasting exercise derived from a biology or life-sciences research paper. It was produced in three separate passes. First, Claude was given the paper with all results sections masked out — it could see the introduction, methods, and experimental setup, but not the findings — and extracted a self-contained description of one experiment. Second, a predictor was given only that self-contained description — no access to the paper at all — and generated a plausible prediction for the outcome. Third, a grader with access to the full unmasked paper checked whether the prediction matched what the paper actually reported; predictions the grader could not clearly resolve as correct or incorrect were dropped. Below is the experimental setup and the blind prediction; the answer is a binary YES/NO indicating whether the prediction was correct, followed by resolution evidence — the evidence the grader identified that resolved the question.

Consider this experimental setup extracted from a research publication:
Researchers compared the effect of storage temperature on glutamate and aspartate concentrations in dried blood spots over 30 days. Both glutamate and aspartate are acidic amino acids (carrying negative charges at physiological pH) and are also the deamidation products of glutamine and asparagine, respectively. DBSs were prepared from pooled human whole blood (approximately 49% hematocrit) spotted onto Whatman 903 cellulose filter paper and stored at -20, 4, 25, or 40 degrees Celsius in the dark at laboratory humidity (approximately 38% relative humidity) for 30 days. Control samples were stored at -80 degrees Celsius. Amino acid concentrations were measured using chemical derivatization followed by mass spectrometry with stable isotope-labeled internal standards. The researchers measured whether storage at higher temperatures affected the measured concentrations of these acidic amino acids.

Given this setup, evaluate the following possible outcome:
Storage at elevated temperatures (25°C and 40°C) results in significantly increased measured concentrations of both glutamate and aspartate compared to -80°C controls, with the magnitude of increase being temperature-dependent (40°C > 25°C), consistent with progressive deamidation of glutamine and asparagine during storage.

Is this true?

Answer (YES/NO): NO